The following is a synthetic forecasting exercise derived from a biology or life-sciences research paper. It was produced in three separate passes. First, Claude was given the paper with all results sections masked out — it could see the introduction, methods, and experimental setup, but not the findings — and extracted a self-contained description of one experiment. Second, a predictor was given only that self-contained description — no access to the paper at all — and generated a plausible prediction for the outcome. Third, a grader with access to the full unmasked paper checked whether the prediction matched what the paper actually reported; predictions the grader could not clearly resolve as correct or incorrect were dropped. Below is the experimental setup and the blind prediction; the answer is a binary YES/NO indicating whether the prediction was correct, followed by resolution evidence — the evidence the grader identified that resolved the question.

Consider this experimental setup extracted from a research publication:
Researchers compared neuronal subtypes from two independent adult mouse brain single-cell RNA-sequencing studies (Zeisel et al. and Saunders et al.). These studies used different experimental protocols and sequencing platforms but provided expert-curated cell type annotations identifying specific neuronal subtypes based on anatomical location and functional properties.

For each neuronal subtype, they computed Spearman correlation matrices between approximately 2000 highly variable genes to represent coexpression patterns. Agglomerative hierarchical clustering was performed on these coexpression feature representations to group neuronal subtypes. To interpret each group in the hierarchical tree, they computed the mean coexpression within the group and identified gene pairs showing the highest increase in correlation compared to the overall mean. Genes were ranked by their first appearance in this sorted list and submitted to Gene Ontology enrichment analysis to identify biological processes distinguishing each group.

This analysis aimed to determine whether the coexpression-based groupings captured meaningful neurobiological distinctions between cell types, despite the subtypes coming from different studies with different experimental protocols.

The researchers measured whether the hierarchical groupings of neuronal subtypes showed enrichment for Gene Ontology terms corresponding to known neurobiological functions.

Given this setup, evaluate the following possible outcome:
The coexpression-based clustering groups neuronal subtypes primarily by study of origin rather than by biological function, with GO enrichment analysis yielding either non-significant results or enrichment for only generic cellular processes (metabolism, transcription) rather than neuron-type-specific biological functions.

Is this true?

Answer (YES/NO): NO